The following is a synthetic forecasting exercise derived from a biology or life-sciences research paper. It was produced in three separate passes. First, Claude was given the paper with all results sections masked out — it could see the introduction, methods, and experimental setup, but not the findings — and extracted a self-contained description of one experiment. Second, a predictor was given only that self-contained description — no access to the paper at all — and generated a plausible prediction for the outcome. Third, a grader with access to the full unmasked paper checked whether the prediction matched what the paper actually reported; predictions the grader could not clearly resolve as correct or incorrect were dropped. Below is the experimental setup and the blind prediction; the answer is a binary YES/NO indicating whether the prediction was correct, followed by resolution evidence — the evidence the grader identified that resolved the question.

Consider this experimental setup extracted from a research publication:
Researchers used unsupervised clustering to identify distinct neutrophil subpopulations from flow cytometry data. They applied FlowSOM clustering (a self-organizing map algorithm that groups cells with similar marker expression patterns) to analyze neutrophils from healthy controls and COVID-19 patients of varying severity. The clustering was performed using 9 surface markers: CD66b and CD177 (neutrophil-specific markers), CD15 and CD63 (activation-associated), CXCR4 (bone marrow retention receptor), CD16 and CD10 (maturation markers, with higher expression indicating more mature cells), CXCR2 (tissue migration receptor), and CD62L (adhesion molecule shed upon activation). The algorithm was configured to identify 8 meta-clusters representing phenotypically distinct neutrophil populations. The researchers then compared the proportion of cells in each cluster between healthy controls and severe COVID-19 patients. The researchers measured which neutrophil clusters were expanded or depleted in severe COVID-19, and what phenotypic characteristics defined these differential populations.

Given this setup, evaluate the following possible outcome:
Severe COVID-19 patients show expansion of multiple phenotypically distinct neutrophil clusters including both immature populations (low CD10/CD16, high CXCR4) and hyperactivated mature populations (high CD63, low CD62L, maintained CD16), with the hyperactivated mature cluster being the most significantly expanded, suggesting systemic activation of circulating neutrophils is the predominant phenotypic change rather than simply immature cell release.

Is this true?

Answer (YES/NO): NO